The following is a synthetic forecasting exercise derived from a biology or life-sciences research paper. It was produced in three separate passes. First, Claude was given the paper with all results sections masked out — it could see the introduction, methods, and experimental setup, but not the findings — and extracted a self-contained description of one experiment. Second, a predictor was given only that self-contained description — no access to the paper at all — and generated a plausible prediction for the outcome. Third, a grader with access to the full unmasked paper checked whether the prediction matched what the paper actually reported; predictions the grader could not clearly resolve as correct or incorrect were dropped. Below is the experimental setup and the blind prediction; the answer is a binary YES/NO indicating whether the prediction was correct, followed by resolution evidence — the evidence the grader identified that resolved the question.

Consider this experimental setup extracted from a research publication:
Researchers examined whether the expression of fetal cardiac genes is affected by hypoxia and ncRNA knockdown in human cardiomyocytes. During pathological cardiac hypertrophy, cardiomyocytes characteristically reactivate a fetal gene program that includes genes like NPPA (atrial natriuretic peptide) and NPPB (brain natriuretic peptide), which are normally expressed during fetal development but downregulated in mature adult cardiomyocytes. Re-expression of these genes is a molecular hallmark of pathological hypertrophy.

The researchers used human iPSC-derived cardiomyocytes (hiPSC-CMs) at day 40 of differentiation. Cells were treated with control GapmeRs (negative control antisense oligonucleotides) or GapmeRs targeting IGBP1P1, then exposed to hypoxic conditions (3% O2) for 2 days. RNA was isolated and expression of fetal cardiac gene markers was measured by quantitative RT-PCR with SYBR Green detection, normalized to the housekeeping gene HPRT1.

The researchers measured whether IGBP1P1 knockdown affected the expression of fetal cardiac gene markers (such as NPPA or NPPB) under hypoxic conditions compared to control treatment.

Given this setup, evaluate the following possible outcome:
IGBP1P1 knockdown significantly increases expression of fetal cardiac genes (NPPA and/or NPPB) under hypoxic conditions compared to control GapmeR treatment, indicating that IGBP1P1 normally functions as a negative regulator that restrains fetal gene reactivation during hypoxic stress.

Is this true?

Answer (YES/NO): NO